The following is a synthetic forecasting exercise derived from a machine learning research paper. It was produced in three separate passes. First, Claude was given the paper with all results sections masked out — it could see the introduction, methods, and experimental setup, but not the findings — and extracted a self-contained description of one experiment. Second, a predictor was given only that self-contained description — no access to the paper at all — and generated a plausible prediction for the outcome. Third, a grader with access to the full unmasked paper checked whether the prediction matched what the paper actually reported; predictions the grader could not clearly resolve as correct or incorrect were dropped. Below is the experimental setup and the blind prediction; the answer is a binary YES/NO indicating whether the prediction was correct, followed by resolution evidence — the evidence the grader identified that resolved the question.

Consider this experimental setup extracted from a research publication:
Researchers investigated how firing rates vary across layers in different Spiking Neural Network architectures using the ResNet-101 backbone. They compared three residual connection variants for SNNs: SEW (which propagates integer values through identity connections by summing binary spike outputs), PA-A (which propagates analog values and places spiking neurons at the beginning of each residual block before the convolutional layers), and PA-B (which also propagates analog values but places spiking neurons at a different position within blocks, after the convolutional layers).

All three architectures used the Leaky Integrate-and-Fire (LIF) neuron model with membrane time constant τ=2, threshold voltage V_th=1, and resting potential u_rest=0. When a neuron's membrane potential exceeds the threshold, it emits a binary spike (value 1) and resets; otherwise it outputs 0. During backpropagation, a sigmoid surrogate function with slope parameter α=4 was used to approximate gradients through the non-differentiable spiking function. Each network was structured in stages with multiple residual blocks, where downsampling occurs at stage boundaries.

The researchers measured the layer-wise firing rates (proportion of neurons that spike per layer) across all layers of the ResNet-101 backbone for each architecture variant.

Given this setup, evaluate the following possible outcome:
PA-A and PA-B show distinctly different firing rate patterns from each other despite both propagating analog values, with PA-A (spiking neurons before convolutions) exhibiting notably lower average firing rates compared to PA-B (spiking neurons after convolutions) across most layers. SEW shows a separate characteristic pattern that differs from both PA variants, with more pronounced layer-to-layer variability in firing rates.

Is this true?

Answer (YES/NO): NO